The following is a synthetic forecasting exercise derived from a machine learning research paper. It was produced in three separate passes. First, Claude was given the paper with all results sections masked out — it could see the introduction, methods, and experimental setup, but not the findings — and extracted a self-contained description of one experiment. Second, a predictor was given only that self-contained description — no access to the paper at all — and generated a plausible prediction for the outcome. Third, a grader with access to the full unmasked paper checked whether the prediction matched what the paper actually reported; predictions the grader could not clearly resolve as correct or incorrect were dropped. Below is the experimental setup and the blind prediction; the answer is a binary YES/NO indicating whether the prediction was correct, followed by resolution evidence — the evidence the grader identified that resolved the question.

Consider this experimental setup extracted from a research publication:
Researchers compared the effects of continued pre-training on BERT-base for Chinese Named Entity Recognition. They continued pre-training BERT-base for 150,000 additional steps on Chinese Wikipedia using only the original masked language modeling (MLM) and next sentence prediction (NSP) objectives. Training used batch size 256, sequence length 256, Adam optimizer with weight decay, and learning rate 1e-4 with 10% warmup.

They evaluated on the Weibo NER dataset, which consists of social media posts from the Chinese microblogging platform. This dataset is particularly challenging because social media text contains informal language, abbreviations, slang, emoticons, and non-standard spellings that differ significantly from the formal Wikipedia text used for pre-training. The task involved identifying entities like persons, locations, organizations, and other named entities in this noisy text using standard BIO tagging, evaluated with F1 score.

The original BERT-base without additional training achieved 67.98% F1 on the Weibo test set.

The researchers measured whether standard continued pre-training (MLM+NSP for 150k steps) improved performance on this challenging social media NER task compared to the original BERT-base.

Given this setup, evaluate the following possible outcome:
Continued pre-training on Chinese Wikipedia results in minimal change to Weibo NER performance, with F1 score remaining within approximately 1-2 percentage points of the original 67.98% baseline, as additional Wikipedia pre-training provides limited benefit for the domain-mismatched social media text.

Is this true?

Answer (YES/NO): YES